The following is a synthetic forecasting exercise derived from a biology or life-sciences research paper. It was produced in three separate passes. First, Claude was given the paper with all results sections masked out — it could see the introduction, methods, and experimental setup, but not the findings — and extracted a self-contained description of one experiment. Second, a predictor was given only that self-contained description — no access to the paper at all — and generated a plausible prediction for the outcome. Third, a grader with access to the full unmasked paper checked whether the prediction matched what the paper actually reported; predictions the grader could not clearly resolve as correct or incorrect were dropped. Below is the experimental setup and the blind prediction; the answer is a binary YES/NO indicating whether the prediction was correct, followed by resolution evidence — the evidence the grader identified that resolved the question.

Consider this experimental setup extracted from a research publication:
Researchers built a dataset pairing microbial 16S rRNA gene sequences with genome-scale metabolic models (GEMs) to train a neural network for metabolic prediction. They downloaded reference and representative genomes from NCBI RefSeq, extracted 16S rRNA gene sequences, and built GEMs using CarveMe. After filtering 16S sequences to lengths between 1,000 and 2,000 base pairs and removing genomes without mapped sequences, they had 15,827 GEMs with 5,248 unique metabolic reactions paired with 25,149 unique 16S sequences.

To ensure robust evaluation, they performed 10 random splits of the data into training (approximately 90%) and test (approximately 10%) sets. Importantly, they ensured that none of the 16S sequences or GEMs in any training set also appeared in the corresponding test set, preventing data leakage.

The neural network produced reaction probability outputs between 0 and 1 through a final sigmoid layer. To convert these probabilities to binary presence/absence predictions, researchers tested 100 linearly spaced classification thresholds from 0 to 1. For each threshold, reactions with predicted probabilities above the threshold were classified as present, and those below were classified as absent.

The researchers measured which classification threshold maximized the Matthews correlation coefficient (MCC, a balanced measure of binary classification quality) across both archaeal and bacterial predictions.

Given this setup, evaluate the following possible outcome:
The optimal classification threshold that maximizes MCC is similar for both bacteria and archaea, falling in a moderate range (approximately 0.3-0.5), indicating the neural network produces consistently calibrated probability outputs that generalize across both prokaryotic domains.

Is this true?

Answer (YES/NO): YES